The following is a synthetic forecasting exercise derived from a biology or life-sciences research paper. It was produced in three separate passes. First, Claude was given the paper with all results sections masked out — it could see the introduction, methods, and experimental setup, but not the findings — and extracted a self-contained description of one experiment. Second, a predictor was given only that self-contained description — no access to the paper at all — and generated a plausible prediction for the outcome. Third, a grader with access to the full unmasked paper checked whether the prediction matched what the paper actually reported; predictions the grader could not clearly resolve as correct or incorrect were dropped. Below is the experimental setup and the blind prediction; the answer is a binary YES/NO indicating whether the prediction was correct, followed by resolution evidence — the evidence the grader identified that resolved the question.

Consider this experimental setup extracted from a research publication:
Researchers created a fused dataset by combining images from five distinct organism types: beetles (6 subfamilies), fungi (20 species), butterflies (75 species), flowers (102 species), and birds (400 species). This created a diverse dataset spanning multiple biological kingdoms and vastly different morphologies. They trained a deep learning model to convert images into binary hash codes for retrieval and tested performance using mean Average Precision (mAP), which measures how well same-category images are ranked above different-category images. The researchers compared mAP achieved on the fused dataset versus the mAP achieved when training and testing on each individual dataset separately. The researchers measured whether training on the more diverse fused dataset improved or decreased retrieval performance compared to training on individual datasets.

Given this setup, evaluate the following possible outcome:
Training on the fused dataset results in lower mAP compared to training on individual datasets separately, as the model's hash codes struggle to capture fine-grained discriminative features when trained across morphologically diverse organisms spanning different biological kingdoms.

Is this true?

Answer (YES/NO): NO